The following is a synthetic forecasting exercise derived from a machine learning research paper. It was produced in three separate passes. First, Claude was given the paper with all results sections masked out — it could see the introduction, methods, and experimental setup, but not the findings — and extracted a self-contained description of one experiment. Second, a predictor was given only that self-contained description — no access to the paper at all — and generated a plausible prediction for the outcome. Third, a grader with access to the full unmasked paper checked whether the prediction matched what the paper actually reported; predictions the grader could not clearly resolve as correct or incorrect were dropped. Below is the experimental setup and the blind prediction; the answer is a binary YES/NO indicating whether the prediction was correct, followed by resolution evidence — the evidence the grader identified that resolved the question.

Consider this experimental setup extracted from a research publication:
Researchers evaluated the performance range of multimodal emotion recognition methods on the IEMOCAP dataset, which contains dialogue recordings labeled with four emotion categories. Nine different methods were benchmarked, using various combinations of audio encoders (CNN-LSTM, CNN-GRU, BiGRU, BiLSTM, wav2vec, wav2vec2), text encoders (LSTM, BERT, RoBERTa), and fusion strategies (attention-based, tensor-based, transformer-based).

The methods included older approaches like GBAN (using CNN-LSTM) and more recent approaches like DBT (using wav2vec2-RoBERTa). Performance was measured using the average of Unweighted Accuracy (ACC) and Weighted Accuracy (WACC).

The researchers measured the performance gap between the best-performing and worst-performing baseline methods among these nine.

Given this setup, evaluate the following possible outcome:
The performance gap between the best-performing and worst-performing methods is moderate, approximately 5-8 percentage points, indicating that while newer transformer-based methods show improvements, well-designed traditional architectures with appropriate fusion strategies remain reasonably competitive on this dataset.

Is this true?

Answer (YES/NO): YES